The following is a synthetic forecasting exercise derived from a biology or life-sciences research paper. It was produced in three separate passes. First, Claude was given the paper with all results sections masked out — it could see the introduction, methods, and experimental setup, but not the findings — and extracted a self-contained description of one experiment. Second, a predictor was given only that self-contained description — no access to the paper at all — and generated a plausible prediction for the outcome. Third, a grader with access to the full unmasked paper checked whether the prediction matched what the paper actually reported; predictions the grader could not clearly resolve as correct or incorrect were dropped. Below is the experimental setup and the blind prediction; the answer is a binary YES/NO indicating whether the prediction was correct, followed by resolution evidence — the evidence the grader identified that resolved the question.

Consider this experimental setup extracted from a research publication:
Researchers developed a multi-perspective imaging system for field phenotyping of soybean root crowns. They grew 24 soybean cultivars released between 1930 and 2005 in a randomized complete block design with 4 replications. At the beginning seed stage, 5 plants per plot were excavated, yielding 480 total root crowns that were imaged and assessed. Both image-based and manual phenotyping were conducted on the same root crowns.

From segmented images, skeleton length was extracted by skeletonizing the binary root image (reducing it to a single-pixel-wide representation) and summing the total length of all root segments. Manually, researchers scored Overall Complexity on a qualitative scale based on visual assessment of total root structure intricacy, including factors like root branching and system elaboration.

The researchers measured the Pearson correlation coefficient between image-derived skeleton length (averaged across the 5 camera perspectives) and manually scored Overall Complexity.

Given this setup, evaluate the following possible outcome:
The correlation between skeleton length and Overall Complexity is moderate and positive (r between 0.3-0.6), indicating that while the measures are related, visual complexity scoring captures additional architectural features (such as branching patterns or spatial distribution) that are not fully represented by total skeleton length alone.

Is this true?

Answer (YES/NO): NO